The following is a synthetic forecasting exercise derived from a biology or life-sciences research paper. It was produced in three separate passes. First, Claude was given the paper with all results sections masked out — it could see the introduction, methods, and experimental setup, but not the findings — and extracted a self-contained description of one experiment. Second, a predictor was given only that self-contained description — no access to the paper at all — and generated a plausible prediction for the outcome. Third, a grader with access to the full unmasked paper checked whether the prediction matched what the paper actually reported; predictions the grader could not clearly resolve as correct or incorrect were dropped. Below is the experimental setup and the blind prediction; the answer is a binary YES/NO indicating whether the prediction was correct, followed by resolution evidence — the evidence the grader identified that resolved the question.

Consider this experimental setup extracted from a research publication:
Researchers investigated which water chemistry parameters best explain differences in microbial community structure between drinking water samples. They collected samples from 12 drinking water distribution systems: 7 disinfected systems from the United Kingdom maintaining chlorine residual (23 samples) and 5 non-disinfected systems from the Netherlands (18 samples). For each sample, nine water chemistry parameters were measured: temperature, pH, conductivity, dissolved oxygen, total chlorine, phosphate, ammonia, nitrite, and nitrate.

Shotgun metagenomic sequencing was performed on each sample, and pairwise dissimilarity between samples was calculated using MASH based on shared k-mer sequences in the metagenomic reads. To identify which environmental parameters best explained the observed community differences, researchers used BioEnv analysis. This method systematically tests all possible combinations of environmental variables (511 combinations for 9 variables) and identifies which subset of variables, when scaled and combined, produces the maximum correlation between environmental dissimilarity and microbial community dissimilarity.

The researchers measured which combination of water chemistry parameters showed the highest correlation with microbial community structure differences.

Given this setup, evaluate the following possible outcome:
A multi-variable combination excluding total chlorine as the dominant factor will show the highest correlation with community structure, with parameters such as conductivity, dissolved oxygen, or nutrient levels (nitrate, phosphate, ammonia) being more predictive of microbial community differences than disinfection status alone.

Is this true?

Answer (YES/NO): NO